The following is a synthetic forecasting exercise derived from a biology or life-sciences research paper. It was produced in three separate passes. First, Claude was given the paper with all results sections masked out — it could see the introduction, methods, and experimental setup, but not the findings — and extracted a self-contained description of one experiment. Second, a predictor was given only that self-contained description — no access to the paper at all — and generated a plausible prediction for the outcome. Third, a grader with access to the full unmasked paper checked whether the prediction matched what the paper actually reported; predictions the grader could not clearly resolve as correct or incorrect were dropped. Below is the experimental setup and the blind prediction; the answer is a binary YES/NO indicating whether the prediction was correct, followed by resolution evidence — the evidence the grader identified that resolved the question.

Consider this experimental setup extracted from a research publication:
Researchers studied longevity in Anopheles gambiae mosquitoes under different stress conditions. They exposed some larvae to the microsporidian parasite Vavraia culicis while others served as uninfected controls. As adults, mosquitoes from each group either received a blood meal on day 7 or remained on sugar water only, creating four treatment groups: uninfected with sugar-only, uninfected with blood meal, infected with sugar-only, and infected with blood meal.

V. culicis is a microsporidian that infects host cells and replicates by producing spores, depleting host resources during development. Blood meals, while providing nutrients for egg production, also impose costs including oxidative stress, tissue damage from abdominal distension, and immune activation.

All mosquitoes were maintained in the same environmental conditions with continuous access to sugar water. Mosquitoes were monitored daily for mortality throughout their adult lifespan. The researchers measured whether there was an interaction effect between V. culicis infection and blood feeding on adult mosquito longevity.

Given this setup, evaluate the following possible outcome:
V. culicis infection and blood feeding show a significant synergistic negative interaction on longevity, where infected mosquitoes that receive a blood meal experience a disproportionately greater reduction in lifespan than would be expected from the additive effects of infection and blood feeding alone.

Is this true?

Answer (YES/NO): NO